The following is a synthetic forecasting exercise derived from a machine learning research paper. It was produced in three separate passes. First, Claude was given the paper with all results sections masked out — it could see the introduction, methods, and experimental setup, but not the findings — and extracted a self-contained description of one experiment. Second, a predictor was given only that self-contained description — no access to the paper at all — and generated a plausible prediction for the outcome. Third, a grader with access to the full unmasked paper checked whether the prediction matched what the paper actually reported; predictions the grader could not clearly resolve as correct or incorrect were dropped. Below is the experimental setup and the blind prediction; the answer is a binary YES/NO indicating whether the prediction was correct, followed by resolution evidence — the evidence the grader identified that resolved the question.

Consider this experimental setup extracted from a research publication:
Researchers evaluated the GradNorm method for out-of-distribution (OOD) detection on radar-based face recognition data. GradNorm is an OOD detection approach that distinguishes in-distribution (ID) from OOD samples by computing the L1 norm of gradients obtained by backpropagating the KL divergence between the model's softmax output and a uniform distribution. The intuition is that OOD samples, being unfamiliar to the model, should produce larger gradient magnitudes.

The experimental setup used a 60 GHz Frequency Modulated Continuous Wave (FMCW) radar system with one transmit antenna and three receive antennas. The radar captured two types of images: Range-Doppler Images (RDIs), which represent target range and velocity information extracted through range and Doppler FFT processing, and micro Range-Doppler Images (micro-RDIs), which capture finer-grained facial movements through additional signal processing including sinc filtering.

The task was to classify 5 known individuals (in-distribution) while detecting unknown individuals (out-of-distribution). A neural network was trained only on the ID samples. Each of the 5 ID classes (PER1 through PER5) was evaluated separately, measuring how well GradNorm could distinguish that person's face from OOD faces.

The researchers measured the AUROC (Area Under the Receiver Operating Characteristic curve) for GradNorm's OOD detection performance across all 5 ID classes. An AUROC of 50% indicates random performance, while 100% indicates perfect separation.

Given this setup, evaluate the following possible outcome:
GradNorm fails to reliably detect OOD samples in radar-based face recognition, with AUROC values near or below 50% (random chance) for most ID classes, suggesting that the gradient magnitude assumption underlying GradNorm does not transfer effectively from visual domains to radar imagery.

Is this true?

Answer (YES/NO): YES